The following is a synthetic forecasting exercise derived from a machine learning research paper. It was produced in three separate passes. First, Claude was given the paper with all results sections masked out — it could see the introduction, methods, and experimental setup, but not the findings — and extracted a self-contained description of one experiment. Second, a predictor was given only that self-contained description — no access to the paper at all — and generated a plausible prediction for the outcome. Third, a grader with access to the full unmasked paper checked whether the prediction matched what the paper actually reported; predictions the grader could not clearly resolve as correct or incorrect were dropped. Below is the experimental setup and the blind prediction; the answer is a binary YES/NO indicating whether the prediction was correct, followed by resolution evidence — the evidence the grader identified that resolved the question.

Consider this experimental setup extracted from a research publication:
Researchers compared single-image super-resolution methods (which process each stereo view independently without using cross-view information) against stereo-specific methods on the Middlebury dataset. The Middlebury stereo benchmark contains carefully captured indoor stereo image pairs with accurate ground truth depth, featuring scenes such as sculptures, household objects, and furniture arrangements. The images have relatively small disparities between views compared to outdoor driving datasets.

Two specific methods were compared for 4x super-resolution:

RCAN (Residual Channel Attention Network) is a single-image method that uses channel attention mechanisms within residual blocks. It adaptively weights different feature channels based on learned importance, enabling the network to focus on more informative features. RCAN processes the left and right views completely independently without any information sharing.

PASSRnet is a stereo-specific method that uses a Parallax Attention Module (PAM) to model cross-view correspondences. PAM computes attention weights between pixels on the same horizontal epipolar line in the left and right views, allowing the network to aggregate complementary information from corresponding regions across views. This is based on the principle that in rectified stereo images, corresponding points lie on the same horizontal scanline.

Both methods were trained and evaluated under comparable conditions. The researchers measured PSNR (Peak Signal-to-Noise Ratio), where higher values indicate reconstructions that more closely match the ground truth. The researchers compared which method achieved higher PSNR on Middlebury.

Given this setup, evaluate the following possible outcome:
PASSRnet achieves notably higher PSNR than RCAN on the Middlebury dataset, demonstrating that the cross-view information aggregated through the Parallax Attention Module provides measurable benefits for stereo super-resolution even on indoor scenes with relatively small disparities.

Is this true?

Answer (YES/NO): NO